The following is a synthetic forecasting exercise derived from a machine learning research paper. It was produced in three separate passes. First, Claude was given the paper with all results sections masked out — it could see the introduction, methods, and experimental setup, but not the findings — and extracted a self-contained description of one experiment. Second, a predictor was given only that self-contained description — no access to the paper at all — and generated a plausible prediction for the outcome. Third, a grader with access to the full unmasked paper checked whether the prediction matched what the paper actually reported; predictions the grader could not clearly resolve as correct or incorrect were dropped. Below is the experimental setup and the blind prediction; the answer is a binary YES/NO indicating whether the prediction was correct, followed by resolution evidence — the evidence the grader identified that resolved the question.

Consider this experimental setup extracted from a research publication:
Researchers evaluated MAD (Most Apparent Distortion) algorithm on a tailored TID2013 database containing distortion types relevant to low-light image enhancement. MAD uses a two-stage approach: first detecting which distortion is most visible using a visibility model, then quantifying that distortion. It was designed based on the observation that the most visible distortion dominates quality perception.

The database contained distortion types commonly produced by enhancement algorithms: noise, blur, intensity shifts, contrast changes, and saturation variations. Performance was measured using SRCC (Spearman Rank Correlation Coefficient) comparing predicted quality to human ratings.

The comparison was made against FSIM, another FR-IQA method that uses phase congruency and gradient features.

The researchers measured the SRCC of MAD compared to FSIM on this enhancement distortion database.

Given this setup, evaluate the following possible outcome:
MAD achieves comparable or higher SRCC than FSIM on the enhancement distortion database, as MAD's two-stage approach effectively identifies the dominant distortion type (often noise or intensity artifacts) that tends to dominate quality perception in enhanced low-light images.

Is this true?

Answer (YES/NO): NO